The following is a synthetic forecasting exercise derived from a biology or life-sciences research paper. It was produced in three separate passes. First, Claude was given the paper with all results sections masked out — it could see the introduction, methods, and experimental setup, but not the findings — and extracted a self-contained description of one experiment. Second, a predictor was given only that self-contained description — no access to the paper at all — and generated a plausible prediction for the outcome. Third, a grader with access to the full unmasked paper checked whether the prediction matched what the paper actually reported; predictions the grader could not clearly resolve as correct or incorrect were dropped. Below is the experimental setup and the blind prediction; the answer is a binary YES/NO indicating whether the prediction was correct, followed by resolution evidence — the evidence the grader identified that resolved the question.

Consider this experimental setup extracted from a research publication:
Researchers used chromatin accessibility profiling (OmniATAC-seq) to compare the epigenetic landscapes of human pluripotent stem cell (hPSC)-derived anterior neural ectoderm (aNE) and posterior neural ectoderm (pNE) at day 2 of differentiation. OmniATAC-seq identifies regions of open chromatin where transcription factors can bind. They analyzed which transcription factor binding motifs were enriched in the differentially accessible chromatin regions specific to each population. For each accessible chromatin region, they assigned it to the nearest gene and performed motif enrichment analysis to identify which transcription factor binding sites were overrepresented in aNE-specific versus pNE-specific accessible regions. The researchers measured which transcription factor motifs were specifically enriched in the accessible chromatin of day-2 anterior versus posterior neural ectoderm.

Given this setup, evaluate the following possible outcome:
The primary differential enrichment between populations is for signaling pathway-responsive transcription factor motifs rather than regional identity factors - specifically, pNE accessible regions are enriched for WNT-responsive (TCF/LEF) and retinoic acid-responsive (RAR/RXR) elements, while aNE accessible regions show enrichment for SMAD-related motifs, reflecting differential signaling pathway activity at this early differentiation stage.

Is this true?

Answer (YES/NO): NO